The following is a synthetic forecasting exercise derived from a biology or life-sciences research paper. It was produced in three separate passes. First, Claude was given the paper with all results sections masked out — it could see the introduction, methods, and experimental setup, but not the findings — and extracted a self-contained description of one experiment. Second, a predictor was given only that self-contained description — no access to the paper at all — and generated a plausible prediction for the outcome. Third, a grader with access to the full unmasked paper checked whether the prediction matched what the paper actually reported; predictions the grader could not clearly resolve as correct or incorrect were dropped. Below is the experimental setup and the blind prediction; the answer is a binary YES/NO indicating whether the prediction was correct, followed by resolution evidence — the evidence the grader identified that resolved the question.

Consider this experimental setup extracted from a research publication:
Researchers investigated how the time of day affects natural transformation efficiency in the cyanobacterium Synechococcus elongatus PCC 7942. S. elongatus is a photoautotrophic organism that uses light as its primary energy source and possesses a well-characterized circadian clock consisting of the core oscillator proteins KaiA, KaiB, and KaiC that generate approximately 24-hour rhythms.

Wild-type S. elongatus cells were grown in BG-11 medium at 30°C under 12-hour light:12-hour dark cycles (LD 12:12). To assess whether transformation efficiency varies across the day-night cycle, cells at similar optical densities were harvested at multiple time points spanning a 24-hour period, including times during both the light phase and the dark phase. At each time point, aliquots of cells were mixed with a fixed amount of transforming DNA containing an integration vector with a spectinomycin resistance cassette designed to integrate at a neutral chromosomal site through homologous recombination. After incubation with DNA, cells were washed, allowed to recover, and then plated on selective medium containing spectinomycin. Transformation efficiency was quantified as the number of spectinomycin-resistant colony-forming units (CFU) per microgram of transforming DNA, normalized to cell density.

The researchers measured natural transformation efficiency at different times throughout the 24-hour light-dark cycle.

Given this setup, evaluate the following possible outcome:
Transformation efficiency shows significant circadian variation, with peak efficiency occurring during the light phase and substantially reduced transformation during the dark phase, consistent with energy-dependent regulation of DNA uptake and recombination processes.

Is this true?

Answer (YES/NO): NO